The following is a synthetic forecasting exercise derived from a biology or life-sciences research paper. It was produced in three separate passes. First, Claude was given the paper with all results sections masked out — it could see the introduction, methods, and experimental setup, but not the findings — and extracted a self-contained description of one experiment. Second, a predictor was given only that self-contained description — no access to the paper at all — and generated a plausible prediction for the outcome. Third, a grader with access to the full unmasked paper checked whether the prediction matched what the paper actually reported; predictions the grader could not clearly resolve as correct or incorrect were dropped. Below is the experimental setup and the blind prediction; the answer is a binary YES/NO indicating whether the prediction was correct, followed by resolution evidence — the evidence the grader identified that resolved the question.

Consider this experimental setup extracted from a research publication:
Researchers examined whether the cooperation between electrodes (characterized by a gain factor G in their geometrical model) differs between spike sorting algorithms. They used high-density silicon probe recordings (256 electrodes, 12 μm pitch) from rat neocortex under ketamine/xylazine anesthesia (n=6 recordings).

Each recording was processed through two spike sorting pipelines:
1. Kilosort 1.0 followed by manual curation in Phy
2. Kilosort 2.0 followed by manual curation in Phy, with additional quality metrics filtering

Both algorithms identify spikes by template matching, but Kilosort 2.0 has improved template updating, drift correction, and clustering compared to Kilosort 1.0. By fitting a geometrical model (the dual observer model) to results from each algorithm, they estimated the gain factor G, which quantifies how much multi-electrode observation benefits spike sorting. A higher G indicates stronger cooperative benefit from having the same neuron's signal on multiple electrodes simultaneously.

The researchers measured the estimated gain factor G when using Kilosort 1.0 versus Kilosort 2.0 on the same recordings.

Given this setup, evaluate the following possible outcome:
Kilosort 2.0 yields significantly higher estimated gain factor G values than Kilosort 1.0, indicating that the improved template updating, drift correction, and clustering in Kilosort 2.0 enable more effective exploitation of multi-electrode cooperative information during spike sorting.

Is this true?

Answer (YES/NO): NO